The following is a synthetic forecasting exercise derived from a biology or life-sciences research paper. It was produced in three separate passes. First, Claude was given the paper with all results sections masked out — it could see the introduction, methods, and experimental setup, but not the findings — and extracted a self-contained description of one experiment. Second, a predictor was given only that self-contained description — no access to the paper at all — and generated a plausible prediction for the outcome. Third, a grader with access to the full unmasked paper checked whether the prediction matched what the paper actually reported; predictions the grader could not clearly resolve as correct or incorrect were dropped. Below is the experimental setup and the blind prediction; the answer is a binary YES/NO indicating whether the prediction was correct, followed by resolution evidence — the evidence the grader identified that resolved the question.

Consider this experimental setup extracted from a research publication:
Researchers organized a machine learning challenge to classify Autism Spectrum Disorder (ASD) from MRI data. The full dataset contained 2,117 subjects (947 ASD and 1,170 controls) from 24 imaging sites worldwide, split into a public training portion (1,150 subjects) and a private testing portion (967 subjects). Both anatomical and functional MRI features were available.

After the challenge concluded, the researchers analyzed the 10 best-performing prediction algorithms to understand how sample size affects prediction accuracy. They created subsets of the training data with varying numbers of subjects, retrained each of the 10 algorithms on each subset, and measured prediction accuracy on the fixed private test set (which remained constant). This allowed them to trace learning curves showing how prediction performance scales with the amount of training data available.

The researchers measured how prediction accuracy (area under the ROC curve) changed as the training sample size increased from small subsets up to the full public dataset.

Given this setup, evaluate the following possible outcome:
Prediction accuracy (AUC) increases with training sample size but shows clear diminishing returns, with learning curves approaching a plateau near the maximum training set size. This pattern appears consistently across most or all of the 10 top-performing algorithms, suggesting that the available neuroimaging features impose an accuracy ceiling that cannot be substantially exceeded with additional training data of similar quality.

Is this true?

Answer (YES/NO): NO